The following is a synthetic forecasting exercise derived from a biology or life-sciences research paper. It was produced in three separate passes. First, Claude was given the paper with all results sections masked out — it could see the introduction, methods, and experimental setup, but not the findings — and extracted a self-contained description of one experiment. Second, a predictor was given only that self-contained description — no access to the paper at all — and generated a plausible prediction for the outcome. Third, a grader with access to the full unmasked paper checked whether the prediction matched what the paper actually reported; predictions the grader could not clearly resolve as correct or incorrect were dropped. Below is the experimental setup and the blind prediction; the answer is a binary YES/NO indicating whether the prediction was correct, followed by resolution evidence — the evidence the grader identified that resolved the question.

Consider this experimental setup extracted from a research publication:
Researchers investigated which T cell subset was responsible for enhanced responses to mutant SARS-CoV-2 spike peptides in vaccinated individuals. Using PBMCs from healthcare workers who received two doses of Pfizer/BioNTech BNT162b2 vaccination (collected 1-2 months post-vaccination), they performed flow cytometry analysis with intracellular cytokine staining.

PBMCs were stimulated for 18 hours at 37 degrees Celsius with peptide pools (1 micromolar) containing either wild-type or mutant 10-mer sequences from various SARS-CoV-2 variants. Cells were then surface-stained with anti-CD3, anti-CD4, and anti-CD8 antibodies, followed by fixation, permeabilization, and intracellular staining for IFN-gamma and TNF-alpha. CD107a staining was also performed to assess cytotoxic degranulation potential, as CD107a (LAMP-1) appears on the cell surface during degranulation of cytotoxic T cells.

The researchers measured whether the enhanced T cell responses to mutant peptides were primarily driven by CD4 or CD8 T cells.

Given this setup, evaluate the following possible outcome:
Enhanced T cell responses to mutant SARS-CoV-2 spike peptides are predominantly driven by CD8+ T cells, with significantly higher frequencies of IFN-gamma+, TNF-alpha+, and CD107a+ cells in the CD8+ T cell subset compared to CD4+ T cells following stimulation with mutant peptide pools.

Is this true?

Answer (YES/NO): YES